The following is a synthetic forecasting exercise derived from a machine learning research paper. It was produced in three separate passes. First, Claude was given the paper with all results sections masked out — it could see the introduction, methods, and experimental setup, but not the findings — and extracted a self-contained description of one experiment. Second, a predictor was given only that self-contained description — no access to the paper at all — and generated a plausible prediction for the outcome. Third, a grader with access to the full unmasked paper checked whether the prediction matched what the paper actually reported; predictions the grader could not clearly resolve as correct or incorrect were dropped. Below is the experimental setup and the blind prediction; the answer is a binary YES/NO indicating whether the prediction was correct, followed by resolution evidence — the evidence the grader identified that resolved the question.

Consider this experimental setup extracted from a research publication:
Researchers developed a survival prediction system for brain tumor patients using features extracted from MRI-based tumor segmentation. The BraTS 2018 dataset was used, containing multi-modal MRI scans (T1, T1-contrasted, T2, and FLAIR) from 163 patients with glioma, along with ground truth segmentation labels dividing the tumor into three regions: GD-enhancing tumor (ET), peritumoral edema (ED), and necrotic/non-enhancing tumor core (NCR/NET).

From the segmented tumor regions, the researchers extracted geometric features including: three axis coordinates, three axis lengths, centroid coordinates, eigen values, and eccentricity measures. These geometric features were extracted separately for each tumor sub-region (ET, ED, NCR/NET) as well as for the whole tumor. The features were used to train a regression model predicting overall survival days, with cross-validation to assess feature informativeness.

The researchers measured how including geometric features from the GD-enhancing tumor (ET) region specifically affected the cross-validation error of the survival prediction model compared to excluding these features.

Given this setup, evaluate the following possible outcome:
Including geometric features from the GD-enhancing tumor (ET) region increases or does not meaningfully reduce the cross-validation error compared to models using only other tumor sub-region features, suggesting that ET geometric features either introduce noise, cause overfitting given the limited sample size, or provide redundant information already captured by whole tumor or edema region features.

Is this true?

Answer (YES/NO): YES